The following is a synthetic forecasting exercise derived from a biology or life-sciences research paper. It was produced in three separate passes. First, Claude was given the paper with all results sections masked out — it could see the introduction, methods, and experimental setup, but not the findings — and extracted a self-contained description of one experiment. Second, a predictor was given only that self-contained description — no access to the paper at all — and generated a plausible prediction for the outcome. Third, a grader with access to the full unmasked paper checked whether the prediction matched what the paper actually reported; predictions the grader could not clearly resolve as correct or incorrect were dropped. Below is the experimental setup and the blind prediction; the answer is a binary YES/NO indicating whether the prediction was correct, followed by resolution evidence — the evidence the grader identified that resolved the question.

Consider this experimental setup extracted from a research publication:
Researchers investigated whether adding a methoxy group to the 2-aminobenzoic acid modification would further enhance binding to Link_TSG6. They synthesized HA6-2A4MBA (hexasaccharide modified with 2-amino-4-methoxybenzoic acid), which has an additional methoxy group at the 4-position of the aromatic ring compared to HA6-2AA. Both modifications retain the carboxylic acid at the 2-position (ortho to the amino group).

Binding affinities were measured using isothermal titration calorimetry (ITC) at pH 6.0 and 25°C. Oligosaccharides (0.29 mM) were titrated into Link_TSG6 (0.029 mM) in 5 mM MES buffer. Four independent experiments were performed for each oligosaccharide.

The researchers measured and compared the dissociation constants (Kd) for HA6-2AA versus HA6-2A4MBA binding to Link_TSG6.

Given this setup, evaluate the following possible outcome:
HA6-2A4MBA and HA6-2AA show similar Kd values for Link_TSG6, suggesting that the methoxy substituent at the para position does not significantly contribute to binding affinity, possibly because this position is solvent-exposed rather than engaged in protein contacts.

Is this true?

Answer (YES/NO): NO